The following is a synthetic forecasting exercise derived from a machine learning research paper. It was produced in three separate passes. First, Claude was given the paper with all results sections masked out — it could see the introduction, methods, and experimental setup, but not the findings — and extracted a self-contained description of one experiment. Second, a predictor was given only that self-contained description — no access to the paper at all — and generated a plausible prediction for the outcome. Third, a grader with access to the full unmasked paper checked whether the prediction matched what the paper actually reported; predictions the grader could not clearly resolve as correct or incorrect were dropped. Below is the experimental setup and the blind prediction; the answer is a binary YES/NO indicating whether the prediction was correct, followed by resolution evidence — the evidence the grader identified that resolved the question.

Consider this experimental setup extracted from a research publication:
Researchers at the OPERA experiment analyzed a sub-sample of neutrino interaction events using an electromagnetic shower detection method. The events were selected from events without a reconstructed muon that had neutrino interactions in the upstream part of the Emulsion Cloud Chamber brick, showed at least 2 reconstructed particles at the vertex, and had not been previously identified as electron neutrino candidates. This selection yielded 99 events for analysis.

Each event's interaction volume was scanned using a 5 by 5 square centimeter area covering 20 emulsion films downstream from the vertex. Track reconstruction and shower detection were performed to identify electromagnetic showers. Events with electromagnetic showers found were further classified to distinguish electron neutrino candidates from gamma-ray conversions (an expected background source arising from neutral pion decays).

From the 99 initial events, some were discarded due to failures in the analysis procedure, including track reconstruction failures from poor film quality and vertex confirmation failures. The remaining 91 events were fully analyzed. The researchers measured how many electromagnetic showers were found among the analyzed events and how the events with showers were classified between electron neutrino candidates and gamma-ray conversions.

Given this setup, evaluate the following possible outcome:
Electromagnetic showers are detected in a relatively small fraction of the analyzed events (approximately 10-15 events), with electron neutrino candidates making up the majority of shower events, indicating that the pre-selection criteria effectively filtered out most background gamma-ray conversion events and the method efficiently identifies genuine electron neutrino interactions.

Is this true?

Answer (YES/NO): NO